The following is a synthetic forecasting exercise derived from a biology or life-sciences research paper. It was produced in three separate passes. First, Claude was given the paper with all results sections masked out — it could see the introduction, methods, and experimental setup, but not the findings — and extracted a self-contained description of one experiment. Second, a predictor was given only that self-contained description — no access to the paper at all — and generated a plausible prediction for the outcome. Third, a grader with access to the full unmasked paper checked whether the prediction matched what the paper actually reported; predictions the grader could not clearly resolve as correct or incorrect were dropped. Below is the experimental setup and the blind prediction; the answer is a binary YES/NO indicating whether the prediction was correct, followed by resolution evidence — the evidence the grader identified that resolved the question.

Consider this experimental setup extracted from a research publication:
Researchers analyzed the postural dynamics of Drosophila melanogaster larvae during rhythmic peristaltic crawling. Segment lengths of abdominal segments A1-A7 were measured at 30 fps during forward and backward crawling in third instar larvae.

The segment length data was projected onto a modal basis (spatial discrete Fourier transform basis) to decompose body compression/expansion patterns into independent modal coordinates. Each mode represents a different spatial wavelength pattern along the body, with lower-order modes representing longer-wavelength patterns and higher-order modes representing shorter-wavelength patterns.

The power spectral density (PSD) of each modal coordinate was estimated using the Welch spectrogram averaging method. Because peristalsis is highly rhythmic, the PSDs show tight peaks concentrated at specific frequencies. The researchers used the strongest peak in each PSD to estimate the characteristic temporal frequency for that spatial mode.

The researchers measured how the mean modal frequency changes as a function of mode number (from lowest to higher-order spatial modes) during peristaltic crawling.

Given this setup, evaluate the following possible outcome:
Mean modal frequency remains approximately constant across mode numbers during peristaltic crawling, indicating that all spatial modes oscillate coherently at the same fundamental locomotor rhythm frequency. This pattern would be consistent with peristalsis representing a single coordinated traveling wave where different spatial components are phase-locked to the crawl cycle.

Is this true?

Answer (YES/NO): NO